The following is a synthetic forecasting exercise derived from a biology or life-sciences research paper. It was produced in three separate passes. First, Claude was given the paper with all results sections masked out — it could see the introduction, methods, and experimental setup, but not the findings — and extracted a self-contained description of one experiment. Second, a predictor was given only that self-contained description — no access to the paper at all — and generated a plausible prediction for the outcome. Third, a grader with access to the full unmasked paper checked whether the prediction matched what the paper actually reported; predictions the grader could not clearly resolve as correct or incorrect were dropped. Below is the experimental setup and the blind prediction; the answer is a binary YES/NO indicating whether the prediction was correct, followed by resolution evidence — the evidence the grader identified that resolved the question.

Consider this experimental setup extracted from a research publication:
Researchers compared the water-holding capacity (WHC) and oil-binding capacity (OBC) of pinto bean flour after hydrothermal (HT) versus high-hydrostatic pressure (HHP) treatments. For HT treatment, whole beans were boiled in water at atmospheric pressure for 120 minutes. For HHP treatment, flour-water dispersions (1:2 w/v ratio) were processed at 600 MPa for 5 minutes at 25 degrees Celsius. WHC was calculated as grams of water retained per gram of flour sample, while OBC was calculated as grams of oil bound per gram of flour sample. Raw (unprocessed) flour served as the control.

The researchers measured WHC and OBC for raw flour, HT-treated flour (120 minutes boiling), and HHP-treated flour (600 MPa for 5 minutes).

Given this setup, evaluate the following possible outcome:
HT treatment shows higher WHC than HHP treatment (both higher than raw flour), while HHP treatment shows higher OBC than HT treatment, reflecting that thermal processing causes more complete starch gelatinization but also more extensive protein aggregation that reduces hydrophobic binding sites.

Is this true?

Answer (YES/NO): NO